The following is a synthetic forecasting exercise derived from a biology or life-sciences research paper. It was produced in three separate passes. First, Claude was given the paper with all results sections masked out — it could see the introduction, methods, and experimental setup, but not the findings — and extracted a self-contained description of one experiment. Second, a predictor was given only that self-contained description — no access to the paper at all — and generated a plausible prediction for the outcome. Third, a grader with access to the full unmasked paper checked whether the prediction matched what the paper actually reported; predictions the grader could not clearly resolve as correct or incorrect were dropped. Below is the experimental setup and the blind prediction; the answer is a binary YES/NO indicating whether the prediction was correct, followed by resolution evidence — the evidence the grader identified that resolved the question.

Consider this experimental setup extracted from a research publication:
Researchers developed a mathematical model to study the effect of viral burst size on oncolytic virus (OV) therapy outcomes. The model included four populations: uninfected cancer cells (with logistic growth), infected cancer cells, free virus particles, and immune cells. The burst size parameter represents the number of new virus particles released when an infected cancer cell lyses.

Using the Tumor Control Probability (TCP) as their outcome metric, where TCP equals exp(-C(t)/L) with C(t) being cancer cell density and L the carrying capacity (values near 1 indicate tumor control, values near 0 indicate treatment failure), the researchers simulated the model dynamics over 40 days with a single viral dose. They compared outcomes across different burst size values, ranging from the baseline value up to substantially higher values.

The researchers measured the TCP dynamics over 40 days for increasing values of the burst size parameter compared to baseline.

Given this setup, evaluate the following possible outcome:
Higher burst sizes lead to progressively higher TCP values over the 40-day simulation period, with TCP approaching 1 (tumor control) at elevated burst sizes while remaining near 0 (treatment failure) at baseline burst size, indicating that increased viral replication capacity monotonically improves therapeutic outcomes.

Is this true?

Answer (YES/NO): YES